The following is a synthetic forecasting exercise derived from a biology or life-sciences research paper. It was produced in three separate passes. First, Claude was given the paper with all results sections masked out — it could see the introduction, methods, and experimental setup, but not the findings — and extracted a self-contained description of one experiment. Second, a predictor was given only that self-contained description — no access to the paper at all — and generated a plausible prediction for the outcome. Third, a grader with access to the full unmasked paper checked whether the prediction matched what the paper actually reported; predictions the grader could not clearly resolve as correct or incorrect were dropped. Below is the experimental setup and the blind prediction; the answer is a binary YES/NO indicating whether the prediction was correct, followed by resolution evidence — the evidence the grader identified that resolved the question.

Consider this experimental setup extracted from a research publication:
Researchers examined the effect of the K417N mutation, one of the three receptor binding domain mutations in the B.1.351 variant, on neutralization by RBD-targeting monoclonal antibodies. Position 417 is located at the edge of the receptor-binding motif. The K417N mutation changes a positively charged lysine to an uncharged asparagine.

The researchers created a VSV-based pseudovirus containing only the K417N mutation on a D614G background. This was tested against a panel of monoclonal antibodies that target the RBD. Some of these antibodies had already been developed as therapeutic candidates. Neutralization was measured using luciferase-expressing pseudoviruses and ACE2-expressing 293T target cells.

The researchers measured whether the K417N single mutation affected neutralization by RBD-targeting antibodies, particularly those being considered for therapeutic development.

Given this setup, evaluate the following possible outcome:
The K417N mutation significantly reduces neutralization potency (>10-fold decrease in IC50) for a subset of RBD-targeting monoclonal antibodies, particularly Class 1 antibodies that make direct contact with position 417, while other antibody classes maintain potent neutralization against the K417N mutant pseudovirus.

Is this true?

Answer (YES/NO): YES